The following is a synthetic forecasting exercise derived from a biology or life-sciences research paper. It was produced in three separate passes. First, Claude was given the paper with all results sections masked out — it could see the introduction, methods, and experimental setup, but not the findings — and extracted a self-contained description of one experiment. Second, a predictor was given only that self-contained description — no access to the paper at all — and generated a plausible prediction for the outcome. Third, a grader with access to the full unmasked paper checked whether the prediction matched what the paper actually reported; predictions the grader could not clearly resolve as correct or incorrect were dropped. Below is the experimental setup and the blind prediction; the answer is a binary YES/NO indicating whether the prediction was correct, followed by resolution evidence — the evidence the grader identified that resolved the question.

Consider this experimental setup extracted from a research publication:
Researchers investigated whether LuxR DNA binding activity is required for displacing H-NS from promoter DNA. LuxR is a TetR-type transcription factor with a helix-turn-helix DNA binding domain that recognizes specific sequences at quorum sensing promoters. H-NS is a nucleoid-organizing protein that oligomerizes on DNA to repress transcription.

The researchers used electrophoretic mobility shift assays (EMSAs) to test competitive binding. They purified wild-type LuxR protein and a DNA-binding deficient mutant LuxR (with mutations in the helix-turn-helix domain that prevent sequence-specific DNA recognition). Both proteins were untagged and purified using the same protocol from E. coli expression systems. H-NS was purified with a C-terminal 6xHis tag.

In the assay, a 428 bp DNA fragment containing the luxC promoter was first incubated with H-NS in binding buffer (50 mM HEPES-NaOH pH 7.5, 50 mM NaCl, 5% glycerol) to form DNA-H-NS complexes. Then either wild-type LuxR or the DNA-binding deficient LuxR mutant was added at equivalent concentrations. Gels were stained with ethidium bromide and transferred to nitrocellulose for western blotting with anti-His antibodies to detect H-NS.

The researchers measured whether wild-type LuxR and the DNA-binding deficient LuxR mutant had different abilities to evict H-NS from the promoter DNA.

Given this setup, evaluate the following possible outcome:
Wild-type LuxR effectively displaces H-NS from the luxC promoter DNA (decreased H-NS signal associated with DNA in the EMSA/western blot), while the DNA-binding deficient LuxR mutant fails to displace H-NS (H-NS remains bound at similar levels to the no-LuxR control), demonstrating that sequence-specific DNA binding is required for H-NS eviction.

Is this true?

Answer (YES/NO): YES